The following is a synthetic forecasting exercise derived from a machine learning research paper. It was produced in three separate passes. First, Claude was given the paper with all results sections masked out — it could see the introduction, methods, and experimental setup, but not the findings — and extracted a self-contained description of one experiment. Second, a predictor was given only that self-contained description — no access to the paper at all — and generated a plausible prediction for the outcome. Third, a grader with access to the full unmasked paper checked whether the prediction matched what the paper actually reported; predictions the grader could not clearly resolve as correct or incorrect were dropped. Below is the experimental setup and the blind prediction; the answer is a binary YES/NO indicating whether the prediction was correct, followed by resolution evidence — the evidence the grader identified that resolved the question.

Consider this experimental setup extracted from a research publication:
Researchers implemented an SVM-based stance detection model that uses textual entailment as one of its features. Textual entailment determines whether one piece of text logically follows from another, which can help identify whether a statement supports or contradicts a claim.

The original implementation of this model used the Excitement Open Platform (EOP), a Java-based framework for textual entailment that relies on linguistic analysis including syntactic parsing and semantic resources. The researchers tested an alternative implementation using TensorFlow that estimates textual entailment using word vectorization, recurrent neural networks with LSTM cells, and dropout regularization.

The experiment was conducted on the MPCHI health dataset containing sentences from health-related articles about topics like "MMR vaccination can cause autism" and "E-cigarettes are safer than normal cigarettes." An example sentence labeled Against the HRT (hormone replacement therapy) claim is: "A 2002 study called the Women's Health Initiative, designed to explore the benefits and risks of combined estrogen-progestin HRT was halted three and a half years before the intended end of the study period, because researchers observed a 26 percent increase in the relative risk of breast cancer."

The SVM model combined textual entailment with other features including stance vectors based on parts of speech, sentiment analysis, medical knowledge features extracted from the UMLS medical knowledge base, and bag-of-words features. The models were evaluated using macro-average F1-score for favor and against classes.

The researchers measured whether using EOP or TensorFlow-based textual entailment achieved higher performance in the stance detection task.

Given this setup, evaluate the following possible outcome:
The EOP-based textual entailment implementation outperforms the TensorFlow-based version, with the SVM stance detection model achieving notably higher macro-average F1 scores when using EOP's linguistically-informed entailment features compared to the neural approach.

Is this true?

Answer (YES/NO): NO